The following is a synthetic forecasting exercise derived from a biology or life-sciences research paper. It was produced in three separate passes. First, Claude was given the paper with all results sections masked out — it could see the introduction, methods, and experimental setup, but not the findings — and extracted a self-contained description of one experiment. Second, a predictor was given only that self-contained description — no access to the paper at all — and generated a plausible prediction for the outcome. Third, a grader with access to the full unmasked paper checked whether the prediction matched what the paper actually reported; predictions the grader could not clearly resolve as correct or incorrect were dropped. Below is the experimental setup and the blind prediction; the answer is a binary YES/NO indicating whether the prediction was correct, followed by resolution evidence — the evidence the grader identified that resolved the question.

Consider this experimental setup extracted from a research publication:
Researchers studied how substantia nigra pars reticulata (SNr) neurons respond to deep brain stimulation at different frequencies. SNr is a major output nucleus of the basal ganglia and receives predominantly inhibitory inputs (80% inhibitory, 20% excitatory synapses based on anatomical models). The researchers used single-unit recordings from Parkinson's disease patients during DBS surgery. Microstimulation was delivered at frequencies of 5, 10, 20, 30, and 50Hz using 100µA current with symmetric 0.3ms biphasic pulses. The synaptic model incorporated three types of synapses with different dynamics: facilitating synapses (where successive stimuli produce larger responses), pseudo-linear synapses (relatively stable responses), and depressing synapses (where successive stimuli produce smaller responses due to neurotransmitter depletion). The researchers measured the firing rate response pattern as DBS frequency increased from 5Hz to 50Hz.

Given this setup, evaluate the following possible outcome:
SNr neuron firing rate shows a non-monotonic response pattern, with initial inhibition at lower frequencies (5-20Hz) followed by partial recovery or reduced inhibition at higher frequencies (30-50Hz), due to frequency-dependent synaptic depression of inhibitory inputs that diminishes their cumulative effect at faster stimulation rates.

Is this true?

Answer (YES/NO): NO